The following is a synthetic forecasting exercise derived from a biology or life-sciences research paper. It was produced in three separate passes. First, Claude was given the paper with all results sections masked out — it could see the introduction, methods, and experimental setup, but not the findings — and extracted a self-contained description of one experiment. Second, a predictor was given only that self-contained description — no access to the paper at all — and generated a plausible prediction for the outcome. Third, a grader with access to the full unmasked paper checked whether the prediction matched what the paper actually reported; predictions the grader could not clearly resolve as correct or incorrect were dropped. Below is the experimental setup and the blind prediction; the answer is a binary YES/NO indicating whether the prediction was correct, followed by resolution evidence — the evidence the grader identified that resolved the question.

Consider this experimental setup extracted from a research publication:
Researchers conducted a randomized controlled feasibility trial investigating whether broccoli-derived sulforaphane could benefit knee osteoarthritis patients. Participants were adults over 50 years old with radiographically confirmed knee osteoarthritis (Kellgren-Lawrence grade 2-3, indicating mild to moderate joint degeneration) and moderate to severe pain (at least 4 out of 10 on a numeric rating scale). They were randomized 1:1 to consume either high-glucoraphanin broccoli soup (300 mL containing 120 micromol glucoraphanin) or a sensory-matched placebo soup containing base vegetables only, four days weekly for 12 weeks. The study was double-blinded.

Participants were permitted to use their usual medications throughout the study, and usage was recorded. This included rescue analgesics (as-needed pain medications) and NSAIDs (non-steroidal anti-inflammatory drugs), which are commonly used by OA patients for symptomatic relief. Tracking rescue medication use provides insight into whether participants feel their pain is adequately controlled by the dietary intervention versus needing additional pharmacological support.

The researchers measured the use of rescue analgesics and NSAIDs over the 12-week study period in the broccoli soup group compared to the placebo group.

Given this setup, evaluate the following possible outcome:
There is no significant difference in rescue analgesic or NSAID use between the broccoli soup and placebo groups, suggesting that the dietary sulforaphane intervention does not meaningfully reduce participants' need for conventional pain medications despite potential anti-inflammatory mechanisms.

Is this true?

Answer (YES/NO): YES